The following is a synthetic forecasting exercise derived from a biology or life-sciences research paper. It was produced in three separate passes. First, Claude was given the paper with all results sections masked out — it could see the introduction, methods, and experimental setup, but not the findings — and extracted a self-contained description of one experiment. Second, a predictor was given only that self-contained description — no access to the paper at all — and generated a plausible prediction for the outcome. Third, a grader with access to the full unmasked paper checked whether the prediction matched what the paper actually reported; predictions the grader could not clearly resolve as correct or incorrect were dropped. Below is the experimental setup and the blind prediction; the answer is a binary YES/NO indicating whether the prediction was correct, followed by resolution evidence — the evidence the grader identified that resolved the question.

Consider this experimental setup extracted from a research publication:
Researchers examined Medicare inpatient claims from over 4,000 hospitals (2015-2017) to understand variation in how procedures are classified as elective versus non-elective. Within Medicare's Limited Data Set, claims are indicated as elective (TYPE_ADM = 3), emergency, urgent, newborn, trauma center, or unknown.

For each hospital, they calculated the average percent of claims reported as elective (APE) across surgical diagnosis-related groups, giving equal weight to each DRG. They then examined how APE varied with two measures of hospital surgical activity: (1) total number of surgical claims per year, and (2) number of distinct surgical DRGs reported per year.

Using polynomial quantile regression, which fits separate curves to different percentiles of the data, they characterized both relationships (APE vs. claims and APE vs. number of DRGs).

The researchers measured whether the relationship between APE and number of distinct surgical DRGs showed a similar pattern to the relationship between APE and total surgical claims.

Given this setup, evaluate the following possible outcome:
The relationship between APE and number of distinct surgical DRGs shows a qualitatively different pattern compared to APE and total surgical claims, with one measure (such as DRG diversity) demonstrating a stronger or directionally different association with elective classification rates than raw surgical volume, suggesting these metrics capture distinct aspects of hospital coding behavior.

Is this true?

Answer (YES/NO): NO